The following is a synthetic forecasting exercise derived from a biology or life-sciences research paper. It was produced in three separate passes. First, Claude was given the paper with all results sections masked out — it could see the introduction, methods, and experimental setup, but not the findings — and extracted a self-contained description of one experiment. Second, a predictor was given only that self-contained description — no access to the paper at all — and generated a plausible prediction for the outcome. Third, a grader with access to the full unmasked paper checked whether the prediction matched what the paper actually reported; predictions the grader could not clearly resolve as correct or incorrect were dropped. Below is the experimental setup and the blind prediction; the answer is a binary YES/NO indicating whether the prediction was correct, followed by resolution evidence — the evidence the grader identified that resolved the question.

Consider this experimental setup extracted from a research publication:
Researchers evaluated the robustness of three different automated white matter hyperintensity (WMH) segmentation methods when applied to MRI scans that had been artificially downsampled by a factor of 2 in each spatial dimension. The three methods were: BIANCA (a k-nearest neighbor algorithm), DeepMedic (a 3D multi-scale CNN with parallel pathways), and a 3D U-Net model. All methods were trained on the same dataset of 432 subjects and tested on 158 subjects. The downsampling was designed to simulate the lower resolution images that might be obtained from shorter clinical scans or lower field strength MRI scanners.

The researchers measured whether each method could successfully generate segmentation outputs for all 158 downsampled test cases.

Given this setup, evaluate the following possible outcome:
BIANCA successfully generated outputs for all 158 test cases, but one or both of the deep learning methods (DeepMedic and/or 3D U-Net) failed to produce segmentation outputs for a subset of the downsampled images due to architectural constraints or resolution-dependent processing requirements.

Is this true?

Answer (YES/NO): YES